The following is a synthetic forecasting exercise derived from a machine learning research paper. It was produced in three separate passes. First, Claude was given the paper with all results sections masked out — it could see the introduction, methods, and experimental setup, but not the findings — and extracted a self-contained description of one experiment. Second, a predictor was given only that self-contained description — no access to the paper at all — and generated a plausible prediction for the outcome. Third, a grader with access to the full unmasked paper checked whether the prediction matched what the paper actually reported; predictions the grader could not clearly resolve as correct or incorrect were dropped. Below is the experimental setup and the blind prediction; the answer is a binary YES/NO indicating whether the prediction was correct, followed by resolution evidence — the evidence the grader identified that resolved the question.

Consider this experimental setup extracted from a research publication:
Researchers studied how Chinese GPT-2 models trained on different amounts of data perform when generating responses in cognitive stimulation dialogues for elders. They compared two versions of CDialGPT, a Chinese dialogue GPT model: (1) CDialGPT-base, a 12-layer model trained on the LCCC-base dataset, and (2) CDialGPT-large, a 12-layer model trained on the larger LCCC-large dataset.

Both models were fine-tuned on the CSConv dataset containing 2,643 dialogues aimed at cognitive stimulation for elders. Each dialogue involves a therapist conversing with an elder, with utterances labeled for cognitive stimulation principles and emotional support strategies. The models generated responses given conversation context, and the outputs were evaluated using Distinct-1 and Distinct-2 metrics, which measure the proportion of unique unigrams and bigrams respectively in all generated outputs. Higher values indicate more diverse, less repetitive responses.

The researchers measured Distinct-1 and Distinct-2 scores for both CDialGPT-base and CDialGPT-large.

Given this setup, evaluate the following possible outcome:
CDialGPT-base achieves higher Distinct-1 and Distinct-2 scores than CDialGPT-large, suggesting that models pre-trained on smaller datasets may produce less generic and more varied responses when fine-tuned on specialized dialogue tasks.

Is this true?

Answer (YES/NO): NO